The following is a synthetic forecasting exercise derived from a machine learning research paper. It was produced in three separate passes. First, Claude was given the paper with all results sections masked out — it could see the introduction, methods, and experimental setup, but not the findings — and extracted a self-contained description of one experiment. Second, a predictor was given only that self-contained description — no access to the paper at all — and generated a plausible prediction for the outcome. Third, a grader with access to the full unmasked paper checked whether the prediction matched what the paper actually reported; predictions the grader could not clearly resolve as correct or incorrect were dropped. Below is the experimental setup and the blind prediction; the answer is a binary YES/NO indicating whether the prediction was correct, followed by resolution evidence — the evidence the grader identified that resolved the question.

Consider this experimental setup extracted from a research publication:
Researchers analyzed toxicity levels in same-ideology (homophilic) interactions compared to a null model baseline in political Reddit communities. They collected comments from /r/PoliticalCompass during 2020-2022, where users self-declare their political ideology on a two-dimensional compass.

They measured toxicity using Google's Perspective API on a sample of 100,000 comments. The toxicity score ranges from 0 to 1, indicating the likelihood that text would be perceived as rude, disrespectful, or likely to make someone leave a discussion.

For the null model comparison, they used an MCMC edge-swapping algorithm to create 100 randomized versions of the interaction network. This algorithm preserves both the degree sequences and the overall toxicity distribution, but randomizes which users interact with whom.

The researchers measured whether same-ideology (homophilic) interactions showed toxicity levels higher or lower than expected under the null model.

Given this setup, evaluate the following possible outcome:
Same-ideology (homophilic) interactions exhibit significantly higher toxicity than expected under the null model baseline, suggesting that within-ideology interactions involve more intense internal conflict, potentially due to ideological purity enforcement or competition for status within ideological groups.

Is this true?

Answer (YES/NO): NO